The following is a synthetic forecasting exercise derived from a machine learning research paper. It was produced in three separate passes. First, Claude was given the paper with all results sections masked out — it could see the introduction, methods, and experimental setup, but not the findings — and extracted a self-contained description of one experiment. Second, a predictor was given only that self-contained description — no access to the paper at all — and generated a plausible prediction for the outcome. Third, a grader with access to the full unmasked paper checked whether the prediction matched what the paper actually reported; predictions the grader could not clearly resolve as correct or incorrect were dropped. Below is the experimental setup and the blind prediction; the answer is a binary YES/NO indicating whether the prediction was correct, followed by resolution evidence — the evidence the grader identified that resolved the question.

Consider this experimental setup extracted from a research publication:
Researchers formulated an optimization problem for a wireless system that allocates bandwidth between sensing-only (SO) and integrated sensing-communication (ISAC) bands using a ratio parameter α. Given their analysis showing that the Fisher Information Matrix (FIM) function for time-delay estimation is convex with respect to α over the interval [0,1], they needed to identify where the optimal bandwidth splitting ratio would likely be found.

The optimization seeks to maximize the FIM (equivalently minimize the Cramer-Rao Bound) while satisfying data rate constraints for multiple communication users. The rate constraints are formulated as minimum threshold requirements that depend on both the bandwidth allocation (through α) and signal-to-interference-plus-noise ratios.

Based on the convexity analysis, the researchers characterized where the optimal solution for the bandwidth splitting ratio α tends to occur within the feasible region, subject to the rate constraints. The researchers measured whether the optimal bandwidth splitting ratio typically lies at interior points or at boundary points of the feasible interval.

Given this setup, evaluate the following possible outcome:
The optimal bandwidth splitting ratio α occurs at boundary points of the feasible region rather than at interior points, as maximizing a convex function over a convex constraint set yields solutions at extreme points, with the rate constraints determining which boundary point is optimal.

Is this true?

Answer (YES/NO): YES